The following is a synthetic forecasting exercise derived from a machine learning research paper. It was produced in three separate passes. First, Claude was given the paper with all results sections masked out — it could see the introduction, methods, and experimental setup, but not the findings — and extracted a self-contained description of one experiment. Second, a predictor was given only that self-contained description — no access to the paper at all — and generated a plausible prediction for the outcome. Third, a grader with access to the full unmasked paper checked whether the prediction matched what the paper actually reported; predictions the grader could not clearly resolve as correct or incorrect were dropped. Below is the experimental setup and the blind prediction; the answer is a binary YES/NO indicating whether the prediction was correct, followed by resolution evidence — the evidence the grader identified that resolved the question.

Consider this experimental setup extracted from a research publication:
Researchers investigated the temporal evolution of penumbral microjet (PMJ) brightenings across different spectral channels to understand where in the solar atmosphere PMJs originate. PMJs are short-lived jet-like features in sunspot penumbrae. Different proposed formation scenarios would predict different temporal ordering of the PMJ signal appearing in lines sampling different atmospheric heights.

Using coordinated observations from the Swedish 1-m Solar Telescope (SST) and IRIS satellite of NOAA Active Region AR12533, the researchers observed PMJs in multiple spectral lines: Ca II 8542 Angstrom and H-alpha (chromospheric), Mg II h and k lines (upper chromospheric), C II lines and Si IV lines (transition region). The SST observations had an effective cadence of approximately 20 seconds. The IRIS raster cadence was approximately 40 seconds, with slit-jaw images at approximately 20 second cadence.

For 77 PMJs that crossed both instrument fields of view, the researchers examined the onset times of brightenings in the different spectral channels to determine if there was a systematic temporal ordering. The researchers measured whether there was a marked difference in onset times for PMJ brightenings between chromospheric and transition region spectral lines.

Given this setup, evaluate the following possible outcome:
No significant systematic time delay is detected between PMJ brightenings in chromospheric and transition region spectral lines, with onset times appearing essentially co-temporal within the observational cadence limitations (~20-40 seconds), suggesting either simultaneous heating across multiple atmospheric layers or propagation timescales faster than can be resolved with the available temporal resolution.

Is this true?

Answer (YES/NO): YES